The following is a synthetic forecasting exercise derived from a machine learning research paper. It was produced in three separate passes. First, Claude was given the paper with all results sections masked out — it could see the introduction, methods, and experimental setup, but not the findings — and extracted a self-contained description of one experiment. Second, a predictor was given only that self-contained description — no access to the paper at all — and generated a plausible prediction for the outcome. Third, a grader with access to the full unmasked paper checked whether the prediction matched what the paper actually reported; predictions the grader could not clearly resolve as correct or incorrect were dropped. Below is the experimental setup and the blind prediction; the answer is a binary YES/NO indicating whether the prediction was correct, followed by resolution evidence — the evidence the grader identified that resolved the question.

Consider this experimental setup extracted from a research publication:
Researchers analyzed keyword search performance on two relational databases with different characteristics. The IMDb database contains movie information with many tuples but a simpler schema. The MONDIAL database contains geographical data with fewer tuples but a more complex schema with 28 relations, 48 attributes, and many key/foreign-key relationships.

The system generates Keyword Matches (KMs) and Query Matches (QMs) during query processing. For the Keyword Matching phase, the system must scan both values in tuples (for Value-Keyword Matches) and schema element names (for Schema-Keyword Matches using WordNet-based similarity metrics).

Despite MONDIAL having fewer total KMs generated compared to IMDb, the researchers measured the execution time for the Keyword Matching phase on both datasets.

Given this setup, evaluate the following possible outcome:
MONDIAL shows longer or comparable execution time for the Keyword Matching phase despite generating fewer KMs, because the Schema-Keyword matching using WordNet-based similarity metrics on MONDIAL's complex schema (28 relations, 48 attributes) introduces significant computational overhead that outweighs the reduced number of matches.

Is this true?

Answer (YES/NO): YES